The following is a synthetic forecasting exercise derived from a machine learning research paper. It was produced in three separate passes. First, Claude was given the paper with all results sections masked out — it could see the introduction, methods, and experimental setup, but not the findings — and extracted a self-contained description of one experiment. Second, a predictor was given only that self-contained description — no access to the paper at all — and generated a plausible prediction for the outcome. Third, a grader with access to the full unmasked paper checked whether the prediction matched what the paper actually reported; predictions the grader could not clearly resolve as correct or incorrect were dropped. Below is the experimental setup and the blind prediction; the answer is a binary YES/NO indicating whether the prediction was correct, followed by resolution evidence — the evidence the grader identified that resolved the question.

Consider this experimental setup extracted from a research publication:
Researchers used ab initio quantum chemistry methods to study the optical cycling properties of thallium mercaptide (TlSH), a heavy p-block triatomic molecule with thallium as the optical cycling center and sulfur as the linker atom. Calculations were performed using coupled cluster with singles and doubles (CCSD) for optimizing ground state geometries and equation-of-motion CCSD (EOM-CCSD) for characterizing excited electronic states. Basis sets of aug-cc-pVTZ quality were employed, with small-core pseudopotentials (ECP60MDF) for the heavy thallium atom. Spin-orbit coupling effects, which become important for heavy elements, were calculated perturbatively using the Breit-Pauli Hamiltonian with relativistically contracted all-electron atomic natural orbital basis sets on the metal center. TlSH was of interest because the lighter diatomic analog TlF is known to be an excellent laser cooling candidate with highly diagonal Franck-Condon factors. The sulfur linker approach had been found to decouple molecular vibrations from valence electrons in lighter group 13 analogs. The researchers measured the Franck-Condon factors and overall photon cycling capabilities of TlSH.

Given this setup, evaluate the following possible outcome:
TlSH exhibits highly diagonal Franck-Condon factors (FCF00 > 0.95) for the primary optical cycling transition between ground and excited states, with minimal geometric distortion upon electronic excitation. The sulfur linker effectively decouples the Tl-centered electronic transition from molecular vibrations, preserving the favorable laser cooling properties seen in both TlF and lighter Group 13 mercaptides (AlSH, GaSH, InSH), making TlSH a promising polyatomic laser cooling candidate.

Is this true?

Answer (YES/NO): NO